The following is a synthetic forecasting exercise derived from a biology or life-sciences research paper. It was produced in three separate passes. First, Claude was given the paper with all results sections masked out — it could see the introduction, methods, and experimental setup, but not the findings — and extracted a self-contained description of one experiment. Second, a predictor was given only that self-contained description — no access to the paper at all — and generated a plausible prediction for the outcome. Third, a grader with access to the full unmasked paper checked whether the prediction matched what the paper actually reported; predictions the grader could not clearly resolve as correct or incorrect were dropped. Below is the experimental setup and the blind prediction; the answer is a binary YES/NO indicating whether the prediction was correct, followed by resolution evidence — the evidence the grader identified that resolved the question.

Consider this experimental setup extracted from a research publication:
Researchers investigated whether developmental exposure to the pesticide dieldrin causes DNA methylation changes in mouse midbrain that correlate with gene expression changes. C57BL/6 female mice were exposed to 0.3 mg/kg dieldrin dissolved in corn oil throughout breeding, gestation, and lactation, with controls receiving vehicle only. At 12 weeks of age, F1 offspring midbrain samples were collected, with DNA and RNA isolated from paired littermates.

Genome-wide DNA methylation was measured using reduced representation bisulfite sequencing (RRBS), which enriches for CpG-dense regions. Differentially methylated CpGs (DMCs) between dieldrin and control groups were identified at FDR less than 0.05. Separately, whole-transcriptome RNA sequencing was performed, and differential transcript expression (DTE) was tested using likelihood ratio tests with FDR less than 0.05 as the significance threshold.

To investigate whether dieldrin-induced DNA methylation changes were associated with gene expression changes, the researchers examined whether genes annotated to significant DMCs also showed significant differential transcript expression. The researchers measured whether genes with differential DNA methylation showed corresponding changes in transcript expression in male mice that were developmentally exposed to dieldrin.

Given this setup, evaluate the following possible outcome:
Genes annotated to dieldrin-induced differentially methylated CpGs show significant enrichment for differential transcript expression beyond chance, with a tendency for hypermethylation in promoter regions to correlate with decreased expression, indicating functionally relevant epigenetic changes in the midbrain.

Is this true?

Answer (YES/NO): NO